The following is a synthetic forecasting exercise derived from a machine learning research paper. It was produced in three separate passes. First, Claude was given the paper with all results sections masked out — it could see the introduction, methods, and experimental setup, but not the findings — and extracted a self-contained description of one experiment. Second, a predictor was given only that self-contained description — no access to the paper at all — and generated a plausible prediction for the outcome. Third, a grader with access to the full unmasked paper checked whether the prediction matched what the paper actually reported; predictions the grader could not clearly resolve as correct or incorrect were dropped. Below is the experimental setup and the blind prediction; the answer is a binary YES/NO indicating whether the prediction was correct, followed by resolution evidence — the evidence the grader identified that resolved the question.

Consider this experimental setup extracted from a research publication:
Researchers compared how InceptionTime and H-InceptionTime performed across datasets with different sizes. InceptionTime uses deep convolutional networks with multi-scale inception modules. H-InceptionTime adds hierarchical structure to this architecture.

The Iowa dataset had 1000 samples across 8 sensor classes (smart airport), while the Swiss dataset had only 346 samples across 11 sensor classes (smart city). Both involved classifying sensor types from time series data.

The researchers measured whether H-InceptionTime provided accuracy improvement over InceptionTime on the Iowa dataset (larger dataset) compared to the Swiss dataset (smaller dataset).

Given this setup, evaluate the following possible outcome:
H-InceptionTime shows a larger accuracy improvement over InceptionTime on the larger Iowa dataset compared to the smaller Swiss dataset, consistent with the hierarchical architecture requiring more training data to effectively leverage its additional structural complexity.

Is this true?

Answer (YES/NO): NO